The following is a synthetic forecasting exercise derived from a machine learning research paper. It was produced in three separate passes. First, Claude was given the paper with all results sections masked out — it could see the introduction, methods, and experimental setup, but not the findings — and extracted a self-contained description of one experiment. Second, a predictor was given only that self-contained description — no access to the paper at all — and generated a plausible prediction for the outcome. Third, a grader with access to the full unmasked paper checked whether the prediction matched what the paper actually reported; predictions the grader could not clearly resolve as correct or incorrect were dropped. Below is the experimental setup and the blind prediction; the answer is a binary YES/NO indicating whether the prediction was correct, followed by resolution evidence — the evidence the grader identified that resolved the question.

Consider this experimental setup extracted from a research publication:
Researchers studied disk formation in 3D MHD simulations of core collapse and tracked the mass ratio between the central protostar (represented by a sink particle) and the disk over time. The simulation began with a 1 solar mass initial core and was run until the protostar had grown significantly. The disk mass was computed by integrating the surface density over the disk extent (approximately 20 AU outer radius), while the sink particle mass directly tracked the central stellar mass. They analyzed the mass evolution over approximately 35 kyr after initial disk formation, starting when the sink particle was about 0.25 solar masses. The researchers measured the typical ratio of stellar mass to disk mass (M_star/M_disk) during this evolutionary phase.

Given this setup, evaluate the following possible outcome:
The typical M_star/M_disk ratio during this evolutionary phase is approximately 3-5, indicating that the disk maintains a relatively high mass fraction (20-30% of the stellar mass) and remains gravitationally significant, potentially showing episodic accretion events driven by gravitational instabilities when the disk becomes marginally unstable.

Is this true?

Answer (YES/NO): NO